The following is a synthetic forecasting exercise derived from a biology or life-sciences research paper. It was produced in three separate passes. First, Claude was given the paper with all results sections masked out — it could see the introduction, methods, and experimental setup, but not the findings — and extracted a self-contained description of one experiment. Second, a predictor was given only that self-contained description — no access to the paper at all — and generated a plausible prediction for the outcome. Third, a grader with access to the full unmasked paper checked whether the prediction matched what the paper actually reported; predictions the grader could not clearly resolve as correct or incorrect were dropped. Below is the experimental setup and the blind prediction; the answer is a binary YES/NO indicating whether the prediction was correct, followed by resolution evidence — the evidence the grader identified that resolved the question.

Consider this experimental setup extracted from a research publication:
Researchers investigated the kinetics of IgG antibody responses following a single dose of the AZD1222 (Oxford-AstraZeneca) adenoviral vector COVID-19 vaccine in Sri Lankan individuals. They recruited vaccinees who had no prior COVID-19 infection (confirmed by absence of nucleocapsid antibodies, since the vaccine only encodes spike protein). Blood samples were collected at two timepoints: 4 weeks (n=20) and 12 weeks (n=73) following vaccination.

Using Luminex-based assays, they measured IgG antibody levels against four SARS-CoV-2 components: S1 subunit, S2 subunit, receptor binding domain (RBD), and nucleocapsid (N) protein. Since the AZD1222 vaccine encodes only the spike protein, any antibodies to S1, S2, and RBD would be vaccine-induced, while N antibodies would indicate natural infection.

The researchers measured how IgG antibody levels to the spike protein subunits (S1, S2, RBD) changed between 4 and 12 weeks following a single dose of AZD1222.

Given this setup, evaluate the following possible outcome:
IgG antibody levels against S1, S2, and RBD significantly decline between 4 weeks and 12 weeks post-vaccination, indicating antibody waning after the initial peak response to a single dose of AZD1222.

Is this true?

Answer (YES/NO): NO